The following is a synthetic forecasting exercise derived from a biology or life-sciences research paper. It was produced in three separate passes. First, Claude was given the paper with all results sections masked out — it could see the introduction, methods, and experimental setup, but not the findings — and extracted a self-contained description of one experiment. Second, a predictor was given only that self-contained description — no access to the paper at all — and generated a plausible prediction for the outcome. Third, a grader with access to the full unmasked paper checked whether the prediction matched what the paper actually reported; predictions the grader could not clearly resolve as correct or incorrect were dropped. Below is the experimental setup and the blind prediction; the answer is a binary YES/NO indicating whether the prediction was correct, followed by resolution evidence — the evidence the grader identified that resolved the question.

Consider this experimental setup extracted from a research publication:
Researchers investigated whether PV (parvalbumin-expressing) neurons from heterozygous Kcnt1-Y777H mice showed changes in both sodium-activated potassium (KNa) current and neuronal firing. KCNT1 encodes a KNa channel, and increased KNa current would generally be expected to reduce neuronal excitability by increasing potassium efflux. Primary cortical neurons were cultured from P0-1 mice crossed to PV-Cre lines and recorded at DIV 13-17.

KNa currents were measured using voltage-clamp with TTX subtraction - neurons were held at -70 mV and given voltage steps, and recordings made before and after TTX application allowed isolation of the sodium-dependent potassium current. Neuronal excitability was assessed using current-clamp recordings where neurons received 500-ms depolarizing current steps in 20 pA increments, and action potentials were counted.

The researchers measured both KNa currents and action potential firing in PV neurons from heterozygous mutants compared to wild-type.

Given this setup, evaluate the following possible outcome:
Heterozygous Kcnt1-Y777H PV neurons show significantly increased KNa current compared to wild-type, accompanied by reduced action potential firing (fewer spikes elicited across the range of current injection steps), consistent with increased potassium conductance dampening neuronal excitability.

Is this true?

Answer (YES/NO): NO